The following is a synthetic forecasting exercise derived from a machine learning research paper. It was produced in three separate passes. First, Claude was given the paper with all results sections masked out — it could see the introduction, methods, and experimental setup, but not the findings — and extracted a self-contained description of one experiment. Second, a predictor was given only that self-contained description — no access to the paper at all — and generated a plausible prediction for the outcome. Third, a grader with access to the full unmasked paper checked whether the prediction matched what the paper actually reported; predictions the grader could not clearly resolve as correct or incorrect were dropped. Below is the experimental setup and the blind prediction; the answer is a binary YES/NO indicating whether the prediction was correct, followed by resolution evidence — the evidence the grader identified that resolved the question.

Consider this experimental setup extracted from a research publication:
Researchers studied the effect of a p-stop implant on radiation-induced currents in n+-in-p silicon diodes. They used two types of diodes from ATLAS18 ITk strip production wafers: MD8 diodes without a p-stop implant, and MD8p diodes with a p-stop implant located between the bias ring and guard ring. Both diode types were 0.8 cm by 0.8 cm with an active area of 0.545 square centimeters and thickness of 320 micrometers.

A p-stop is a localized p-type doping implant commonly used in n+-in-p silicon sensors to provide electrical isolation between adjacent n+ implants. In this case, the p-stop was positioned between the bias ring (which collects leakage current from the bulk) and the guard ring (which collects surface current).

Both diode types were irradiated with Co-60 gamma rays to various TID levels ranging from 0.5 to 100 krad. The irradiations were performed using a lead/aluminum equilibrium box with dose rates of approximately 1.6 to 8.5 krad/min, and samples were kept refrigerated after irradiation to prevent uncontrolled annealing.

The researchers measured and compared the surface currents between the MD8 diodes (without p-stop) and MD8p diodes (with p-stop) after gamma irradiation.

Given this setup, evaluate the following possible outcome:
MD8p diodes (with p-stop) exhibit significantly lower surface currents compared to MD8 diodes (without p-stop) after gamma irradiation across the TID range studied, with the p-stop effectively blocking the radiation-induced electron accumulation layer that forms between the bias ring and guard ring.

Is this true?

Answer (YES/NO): NO